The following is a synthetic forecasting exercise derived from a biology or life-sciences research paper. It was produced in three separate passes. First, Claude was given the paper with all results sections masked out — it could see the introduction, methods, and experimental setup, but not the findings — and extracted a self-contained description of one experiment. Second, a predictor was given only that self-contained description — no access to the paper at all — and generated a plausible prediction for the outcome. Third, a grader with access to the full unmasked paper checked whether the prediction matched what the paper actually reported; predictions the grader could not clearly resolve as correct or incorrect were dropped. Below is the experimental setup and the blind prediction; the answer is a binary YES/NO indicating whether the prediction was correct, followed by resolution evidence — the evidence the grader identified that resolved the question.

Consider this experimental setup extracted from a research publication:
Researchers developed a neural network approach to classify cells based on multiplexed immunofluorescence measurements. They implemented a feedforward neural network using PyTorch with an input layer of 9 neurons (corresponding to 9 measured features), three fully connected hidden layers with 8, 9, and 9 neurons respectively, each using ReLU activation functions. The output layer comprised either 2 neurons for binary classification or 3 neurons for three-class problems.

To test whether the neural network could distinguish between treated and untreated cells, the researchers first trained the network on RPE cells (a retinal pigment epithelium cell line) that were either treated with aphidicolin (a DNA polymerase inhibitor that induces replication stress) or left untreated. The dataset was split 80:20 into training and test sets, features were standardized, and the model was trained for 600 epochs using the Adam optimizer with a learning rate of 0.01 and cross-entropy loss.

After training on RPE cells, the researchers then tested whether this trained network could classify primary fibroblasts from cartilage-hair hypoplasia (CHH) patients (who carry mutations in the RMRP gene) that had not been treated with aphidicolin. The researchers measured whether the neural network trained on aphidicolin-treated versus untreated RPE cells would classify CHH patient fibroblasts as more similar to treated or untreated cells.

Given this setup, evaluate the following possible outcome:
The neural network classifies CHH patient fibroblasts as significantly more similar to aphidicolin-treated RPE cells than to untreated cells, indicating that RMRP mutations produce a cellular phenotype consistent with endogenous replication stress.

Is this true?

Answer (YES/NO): YES